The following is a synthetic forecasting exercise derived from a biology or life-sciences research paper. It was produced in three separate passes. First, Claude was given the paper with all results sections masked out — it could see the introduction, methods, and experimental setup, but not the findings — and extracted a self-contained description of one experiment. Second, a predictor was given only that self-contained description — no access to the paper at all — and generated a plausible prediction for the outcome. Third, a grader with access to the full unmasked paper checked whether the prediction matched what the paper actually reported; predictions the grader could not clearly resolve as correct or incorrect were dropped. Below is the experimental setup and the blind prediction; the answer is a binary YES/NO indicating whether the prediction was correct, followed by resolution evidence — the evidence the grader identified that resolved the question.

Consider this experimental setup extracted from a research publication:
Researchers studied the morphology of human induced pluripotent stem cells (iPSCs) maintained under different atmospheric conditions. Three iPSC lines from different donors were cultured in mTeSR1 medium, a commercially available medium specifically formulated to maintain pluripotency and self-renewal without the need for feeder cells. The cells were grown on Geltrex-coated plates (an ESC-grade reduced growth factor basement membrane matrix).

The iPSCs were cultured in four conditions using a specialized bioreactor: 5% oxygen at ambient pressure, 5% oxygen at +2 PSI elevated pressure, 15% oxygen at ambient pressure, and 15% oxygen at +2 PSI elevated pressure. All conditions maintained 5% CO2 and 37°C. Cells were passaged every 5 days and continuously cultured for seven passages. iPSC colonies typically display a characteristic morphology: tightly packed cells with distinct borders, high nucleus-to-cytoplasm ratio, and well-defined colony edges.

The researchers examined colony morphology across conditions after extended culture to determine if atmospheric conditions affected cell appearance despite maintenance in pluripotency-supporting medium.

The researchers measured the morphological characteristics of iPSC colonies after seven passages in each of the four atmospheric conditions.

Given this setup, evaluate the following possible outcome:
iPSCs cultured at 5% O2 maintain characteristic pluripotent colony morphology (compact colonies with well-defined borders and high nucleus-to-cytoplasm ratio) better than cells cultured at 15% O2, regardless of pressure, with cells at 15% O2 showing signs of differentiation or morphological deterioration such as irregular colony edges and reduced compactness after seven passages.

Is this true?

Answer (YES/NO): NO